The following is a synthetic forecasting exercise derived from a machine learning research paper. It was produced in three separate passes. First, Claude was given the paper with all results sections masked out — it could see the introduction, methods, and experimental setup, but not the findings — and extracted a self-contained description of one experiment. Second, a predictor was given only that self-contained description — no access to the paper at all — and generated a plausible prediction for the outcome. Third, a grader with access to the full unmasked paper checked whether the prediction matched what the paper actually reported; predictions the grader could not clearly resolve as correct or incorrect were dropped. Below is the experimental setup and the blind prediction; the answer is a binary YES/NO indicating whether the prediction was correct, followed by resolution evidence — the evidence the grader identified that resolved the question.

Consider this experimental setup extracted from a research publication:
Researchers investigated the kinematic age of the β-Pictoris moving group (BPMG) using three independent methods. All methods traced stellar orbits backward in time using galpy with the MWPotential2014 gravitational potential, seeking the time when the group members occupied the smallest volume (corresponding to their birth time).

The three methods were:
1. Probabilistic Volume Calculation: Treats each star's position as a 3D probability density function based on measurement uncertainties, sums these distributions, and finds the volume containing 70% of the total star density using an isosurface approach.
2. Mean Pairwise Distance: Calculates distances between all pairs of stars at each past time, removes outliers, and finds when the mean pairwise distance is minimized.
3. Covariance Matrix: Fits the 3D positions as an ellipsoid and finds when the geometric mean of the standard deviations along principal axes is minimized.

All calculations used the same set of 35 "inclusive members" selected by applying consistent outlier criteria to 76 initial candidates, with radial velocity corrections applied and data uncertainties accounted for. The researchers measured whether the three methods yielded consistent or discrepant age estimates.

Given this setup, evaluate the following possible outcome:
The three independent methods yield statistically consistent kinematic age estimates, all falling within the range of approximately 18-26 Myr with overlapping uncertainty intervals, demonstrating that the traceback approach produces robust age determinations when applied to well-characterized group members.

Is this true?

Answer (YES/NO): NO